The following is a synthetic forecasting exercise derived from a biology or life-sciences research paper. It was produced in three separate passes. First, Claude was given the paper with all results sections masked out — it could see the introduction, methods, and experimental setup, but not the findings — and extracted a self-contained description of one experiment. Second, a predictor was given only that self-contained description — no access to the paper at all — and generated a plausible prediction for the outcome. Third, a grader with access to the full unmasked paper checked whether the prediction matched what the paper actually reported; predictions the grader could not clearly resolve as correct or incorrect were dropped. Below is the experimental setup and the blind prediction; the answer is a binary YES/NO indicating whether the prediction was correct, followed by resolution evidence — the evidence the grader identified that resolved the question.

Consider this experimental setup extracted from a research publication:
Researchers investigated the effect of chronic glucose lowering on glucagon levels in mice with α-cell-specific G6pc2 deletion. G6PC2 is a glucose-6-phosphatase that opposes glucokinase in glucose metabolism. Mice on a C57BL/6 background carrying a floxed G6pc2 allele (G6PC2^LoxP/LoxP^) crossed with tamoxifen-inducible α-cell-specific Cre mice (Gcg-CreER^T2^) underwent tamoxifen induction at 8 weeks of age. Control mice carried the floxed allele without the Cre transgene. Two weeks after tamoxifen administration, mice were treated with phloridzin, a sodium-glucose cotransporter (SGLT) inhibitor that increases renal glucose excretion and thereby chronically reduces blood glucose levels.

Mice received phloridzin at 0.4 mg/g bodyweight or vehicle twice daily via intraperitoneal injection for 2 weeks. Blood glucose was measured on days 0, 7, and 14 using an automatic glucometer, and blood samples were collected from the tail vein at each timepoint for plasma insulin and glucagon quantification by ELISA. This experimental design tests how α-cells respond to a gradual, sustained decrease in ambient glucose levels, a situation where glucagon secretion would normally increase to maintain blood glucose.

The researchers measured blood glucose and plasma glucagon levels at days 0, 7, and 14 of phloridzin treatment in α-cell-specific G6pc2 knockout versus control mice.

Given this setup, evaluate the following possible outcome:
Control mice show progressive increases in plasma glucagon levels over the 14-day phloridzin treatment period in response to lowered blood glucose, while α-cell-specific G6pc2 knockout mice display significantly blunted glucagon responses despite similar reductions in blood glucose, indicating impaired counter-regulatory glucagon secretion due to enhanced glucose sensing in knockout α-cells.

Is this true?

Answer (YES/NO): NO